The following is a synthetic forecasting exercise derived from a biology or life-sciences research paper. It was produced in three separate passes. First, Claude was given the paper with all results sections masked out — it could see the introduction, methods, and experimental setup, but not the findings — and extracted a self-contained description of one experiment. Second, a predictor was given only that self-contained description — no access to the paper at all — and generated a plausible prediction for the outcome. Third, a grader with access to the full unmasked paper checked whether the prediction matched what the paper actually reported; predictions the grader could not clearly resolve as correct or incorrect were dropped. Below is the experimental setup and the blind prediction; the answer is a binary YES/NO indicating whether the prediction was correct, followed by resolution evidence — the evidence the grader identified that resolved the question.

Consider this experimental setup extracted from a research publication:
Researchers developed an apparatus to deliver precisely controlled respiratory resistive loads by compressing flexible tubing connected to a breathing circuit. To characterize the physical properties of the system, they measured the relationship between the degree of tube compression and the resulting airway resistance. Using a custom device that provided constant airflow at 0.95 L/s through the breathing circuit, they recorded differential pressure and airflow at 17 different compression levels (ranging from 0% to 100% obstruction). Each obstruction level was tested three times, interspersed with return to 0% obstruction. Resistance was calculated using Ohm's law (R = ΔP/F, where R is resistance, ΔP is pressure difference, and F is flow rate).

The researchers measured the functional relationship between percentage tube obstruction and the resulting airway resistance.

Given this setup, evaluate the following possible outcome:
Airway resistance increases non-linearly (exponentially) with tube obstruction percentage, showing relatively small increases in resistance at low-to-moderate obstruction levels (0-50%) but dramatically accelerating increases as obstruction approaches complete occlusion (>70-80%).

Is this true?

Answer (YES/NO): YES